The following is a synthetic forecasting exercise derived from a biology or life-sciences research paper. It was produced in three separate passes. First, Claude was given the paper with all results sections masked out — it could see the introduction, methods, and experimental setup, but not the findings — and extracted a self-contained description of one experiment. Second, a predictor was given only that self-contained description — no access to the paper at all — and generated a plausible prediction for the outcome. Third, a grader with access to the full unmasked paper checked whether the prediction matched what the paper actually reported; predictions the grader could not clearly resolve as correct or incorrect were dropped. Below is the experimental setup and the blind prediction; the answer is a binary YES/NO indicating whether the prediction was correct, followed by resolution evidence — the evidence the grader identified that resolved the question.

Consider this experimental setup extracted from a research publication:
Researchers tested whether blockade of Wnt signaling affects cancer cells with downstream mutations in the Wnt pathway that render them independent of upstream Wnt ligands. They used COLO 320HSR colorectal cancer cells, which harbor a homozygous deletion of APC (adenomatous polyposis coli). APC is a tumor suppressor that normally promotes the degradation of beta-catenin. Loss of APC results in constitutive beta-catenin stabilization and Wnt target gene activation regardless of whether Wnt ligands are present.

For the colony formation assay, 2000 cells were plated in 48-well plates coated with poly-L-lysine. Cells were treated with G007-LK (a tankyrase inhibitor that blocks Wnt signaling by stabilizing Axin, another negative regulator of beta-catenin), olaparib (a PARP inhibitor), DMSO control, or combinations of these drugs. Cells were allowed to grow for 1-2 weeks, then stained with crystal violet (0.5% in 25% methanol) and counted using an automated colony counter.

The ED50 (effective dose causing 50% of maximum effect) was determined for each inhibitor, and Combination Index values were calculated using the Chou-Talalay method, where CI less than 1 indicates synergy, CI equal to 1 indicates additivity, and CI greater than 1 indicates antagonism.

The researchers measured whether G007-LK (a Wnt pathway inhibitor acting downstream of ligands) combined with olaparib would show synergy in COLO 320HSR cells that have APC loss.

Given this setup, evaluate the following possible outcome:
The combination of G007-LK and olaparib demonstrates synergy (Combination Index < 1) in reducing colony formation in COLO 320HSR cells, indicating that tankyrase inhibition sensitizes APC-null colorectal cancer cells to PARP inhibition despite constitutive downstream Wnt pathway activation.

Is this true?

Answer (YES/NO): YES